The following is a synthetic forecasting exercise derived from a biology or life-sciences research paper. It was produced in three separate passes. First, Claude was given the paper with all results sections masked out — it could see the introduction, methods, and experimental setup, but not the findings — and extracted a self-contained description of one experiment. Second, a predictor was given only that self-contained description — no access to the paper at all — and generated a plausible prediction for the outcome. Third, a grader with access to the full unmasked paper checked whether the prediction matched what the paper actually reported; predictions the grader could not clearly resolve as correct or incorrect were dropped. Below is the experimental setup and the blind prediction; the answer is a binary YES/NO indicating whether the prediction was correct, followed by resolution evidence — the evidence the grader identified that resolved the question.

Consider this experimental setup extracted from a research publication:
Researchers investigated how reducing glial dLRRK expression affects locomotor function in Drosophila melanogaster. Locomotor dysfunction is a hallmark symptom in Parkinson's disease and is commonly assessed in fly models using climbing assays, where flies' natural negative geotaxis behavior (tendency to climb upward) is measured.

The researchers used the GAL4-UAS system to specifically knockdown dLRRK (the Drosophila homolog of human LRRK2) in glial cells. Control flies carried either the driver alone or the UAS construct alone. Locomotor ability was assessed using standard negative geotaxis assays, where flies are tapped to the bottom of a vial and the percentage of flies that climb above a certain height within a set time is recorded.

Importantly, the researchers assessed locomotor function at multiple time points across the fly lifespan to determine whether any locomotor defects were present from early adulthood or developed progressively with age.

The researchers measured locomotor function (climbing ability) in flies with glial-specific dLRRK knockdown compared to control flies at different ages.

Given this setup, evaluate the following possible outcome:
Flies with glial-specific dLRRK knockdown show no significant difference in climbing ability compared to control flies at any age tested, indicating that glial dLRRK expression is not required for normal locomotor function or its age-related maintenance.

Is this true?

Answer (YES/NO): NO